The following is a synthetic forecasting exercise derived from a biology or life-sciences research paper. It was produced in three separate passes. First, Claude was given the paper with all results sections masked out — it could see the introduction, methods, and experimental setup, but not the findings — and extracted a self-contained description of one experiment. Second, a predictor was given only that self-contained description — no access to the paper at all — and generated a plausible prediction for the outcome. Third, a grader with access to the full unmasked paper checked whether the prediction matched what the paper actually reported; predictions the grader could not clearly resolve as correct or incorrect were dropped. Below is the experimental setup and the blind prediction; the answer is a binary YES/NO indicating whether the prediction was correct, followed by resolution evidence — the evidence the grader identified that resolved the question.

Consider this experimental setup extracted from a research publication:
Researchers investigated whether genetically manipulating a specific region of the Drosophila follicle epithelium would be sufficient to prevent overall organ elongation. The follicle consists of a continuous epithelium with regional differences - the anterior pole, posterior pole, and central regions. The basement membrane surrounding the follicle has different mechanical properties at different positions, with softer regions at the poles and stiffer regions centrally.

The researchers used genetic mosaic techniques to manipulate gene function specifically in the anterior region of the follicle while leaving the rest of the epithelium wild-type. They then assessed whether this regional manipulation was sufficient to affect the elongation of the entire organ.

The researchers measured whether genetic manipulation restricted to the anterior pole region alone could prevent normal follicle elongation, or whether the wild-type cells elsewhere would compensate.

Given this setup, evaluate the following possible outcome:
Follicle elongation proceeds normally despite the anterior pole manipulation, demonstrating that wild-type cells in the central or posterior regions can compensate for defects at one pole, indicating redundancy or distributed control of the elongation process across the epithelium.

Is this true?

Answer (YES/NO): NO